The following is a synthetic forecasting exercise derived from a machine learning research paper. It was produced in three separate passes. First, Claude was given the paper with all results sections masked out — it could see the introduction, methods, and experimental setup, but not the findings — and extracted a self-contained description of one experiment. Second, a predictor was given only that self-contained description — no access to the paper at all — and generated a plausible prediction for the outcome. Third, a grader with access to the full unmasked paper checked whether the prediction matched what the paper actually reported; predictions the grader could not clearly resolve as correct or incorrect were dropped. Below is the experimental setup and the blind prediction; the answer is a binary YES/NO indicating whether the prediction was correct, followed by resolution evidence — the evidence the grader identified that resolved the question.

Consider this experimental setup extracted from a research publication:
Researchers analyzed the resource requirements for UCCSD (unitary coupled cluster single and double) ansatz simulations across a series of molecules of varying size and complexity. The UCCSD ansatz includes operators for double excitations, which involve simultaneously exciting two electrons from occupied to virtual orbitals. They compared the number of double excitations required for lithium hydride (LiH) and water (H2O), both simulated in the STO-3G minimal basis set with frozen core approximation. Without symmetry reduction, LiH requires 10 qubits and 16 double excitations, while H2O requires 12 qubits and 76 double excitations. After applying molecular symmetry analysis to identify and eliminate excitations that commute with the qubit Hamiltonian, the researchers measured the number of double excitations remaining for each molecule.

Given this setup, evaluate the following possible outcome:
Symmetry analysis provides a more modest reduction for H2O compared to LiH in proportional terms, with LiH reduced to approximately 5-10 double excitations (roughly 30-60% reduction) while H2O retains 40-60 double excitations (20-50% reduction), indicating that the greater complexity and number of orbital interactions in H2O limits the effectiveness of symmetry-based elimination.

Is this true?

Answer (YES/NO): NO